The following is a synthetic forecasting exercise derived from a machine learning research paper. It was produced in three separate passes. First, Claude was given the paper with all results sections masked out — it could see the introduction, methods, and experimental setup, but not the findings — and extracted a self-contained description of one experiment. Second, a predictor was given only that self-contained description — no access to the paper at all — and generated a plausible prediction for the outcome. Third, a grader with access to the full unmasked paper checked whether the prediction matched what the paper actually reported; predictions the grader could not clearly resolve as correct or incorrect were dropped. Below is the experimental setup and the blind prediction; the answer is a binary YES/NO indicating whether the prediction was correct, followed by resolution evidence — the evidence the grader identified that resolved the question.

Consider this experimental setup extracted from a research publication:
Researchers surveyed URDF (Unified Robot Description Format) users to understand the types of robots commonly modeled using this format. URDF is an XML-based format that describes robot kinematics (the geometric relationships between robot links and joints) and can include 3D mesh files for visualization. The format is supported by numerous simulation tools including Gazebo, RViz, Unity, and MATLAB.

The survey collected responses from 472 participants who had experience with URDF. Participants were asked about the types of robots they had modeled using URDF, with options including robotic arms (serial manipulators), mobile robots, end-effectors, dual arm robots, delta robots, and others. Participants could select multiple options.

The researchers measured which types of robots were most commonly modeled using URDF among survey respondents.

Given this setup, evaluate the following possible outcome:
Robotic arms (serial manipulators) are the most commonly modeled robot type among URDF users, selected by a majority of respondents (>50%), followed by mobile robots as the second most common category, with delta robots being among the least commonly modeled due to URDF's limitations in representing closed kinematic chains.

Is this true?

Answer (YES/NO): YES